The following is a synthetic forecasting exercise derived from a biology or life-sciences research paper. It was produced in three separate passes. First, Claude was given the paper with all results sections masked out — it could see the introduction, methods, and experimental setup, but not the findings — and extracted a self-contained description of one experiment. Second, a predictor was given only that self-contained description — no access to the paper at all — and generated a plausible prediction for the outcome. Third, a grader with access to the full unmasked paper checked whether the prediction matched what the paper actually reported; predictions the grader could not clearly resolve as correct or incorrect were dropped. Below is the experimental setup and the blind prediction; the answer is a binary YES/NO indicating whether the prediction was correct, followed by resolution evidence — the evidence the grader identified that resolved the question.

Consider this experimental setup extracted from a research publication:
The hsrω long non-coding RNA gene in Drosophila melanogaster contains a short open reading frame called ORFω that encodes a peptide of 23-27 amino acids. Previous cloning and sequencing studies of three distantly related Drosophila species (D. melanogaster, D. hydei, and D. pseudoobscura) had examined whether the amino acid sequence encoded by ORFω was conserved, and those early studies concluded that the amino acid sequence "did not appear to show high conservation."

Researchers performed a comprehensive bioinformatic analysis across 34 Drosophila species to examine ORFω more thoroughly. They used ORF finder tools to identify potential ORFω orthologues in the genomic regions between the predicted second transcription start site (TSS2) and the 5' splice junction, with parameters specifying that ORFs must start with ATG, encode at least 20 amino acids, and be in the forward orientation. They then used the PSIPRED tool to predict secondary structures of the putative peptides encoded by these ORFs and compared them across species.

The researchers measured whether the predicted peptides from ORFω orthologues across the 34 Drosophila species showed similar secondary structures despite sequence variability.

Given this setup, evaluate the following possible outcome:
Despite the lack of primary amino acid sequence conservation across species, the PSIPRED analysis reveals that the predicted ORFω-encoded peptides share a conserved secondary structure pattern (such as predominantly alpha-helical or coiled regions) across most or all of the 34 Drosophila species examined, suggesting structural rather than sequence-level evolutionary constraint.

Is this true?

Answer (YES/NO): YES